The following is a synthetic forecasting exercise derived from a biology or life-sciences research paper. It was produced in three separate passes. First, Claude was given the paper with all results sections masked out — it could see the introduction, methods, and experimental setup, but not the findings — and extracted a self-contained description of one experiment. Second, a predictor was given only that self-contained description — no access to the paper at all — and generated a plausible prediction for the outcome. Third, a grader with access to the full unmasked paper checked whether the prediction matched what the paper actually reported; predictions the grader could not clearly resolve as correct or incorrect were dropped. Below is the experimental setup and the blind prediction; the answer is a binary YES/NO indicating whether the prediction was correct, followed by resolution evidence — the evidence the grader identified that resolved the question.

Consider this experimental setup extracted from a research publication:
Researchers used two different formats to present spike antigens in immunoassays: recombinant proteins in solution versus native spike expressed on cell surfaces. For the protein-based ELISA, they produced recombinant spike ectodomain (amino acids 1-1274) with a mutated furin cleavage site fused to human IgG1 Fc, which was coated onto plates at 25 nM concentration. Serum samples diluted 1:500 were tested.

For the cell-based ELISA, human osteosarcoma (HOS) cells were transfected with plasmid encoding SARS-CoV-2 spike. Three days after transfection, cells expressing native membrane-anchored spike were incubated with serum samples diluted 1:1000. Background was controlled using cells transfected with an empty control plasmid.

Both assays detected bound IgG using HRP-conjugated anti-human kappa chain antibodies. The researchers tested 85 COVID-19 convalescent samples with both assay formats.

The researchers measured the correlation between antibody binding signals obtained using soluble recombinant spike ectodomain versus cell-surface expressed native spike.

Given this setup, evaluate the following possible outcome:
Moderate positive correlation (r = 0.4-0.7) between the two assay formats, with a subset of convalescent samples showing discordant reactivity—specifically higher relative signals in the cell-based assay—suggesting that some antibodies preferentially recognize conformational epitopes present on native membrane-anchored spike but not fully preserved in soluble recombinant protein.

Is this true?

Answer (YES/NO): NO